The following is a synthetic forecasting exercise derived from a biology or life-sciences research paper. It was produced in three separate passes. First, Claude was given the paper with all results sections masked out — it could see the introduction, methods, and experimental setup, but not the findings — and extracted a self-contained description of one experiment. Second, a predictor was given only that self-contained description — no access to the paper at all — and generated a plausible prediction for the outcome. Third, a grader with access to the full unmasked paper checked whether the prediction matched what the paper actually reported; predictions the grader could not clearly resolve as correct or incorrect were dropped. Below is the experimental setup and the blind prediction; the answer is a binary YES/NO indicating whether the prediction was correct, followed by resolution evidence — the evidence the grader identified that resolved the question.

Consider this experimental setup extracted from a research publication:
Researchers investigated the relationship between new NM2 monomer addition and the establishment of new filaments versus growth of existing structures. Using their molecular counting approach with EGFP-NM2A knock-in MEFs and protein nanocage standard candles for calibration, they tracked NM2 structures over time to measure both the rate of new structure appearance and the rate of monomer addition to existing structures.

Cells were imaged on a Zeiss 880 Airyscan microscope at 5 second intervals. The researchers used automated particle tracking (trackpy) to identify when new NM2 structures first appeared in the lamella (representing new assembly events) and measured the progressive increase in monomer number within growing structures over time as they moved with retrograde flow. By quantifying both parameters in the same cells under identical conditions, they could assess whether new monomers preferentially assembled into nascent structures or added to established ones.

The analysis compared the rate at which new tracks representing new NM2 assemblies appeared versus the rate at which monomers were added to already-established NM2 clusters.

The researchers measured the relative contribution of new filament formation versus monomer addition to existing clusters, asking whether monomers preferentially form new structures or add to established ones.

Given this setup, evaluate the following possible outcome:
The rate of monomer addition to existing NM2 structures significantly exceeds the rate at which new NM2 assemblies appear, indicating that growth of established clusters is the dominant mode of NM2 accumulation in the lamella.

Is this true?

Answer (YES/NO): YES